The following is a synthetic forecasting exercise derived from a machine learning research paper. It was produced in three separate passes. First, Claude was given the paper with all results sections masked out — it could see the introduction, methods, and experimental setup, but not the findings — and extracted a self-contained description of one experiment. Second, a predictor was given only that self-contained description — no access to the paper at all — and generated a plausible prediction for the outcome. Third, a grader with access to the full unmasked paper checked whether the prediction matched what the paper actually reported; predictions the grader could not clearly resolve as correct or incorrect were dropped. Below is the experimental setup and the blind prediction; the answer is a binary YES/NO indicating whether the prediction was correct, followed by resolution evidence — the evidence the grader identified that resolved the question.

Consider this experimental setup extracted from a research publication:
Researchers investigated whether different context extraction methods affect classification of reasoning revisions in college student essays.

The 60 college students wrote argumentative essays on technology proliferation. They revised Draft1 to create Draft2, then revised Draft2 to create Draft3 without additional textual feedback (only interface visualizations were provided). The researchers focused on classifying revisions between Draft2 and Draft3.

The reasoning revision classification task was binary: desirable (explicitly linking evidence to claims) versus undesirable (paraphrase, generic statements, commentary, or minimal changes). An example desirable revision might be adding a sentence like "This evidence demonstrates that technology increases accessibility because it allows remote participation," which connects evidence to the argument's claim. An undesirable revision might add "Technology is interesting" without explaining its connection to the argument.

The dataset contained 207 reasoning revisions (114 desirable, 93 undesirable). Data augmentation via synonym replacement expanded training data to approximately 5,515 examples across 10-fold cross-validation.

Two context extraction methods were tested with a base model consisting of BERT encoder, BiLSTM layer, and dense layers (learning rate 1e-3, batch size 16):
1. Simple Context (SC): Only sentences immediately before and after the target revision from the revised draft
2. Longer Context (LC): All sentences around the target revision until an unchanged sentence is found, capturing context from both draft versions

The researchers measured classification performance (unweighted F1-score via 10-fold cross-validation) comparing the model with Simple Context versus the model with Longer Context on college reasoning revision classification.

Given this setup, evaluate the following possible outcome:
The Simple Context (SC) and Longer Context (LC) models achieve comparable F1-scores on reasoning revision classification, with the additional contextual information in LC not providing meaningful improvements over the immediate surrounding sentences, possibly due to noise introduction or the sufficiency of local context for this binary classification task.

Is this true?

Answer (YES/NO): NO